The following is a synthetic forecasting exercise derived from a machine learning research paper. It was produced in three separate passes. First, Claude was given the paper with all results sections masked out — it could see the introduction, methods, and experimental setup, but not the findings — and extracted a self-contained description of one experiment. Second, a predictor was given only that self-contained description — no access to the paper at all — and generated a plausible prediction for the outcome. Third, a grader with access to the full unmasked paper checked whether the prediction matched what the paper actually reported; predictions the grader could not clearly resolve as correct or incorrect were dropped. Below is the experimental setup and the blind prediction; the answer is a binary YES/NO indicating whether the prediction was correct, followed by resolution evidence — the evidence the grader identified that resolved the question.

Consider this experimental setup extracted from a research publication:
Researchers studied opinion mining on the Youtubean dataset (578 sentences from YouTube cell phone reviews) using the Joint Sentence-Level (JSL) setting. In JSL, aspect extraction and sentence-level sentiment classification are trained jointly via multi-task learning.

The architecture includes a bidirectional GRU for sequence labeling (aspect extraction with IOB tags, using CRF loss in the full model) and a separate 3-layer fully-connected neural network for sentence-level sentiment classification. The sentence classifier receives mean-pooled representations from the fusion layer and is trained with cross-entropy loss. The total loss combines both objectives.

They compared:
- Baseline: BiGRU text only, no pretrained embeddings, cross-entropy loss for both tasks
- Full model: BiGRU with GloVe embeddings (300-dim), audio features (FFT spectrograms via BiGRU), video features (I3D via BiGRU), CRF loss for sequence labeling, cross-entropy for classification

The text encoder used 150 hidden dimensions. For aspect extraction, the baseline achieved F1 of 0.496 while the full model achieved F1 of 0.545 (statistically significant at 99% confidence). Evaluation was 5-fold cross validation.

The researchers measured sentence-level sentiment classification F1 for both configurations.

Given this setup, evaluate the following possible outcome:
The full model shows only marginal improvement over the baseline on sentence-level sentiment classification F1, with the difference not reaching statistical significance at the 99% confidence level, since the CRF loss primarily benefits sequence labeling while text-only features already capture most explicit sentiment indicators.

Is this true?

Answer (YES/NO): NO